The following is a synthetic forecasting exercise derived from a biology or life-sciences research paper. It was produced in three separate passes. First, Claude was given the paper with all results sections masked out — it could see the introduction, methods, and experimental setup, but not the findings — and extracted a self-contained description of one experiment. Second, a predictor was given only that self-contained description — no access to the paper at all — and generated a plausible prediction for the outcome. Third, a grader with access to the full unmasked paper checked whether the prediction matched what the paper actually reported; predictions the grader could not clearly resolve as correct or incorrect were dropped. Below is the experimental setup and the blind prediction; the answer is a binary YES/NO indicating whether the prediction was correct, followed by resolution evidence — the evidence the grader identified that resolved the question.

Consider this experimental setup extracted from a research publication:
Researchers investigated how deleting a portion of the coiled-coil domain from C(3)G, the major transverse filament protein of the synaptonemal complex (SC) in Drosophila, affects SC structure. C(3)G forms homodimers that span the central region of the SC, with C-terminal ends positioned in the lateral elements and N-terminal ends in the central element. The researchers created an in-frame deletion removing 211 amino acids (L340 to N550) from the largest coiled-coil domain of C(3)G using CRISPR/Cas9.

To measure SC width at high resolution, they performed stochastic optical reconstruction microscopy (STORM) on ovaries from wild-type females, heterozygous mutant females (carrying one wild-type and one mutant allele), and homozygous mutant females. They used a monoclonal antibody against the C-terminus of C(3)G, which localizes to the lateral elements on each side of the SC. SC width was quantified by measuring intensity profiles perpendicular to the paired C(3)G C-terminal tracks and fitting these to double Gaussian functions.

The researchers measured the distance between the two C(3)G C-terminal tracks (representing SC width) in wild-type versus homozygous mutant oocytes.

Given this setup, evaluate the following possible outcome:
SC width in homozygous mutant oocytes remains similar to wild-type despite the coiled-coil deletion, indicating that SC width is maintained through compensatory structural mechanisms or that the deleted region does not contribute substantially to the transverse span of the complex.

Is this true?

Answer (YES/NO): NO